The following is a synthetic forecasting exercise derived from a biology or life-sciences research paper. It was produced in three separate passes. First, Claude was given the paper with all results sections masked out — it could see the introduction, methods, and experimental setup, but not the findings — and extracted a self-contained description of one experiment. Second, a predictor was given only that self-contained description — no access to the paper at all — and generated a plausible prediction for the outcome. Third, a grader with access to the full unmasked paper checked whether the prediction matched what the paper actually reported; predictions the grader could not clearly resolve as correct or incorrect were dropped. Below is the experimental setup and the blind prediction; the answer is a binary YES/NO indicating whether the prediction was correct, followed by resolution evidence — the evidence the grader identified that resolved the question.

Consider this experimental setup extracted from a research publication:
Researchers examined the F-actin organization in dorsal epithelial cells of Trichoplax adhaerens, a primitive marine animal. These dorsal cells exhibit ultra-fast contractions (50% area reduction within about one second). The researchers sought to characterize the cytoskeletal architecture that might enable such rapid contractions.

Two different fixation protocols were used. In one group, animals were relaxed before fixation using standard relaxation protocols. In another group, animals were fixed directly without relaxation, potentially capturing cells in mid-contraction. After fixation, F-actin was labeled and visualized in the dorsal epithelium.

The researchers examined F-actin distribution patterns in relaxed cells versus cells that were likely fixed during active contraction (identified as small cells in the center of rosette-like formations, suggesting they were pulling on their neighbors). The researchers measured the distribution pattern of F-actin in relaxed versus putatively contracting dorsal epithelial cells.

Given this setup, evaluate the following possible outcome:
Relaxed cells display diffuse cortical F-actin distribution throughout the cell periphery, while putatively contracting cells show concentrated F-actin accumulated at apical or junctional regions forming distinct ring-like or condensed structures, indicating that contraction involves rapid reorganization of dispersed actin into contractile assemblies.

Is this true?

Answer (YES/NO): NO